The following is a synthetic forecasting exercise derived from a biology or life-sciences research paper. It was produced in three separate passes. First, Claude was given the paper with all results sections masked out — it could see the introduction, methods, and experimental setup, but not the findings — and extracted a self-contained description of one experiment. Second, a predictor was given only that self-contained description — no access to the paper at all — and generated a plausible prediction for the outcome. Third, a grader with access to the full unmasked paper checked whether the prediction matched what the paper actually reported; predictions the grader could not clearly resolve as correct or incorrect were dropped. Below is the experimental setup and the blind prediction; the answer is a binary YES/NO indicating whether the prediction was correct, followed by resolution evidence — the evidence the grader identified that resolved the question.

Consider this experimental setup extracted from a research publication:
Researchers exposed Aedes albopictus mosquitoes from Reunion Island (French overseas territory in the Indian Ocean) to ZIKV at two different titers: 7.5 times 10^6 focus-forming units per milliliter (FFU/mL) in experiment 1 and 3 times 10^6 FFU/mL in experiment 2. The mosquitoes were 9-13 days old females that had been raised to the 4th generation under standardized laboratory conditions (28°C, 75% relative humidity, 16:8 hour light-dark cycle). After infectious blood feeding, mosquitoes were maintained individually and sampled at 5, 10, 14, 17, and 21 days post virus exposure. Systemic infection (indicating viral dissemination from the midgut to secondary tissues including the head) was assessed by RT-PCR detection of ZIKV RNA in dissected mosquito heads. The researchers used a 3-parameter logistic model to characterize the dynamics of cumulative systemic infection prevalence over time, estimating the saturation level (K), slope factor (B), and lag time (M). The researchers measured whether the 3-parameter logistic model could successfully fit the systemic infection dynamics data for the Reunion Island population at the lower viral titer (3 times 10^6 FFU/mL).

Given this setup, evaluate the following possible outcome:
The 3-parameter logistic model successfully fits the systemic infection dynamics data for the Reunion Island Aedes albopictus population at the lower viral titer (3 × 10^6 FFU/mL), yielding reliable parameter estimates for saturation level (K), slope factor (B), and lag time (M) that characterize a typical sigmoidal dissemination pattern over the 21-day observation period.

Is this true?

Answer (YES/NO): NO